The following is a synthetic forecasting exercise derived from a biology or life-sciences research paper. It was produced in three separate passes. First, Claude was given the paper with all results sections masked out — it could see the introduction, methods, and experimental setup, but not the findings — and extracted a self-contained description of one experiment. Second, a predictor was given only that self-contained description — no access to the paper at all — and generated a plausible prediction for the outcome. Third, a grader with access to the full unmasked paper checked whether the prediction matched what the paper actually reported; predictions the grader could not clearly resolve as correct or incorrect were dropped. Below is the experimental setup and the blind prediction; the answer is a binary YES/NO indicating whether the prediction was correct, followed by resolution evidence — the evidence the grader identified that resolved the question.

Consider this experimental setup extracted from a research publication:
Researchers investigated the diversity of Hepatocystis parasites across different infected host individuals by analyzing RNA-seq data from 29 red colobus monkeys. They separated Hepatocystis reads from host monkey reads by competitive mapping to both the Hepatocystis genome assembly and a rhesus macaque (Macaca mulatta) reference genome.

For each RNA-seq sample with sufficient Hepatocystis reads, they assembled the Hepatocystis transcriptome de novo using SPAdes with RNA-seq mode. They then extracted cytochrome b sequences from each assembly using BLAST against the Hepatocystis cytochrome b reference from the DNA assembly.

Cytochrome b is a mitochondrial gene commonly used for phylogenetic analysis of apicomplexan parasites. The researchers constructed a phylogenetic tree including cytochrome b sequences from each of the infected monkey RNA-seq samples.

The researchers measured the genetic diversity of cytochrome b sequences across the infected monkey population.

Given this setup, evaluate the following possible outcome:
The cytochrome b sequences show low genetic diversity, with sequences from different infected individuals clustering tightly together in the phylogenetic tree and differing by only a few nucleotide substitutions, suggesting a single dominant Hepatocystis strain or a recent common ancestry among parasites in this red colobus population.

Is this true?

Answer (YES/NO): YES